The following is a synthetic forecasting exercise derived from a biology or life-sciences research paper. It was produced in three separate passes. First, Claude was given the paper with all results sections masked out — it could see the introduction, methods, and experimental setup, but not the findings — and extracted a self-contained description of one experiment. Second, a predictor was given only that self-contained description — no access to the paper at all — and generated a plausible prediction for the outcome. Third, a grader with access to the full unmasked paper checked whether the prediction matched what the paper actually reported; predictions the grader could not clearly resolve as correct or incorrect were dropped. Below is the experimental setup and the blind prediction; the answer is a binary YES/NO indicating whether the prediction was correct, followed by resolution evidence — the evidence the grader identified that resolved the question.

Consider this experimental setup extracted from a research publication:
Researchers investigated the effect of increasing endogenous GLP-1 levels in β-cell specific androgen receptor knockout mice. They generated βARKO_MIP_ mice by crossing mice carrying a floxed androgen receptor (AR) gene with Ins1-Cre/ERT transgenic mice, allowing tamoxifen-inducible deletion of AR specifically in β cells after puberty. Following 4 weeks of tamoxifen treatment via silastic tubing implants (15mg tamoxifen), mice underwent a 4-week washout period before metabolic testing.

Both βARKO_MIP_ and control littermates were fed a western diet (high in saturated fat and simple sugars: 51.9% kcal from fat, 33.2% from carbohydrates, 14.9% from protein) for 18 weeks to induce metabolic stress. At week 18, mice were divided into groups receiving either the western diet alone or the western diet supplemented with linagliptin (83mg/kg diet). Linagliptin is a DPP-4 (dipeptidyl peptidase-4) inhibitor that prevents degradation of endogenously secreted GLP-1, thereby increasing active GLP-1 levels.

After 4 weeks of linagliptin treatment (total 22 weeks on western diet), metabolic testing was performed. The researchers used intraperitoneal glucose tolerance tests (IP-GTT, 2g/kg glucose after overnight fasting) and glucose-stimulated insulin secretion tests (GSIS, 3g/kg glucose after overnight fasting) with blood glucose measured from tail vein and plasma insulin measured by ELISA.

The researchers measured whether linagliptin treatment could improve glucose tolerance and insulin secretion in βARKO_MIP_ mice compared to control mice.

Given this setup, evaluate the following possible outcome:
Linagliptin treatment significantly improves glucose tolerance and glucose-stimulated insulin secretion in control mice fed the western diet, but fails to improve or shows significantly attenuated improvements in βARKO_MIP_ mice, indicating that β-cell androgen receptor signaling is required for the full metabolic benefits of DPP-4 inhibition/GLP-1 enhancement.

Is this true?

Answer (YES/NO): NO